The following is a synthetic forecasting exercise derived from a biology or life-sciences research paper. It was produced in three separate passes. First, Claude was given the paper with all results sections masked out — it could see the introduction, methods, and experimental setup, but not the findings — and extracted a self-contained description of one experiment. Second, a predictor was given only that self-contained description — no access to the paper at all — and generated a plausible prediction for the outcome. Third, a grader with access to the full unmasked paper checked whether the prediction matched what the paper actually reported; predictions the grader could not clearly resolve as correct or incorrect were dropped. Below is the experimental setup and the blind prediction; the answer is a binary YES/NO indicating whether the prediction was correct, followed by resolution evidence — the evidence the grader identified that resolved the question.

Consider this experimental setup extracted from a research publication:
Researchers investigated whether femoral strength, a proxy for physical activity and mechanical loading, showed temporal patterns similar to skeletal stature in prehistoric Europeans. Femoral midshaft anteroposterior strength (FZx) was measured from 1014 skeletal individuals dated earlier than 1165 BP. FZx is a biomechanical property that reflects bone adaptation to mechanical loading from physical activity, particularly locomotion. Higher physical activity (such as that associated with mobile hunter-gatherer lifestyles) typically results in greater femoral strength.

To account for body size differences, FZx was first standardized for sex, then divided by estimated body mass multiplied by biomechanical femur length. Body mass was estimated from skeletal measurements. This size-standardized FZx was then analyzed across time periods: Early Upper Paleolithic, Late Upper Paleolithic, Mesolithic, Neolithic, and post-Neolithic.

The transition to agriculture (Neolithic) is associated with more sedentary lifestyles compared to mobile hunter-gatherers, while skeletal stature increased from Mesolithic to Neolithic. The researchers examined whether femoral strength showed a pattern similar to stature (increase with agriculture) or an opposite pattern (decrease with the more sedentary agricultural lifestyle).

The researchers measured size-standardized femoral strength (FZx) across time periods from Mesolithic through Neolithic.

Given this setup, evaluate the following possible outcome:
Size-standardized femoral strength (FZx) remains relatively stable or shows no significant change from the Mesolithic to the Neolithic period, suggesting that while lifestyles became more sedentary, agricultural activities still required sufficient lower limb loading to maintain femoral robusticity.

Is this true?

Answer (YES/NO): NO